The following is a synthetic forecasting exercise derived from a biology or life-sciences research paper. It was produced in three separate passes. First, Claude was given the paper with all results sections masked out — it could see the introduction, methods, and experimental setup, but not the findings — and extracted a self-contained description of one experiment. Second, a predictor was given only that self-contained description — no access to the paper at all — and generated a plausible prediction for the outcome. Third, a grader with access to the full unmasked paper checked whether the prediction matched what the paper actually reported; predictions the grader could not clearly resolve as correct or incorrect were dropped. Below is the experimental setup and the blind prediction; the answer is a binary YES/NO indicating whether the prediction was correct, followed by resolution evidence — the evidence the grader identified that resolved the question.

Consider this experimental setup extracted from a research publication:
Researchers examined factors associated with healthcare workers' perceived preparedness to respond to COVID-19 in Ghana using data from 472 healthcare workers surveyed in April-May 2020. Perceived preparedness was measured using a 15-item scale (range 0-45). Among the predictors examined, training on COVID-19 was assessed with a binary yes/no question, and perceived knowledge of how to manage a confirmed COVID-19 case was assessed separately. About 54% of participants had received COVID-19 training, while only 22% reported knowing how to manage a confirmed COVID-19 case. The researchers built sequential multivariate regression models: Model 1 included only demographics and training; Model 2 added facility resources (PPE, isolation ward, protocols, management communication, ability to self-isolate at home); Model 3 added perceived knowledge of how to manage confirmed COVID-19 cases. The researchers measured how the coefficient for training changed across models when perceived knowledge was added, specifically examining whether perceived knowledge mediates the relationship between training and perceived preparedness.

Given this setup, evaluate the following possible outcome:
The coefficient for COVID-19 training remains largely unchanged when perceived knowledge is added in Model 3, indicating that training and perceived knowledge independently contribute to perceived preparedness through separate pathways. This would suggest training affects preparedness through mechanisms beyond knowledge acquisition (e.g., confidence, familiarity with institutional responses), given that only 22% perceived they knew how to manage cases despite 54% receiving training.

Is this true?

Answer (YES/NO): NO